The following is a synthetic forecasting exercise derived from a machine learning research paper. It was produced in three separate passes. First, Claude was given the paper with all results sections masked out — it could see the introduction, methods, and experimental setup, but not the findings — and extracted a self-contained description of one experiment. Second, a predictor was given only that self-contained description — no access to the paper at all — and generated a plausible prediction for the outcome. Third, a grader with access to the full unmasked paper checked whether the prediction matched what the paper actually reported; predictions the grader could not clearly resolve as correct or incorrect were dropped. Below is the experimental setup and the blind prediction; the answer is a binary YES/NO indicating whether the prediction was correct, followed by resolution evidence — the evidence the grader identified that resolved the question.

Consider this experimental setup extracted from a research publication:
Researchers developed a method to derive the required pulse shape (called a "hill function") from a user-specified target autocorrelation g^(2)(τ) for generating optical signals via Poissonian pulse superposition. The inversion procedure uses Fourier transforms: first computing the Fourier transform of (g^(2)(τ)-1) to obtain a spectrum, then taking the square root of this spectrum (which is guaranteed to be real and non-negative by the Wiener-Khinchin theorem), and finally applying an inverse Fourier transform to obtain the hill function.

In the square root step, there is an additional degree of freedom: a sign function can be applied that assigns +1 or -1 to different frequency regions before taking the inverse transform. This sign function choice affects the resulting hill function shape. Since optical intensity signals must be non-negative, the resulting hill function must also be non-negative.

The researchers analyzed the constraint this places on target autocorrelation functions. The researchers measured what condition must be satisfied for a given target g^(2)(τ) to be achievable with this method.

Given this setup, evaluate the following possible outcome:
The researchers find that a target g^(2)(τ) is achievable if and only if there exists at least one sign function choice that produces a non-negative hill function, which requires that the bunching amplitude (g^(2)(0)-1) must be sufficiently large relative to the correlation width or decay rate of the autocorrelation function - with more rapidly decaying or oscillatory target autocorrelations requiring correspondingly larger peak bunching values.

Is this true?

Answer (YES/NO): NO